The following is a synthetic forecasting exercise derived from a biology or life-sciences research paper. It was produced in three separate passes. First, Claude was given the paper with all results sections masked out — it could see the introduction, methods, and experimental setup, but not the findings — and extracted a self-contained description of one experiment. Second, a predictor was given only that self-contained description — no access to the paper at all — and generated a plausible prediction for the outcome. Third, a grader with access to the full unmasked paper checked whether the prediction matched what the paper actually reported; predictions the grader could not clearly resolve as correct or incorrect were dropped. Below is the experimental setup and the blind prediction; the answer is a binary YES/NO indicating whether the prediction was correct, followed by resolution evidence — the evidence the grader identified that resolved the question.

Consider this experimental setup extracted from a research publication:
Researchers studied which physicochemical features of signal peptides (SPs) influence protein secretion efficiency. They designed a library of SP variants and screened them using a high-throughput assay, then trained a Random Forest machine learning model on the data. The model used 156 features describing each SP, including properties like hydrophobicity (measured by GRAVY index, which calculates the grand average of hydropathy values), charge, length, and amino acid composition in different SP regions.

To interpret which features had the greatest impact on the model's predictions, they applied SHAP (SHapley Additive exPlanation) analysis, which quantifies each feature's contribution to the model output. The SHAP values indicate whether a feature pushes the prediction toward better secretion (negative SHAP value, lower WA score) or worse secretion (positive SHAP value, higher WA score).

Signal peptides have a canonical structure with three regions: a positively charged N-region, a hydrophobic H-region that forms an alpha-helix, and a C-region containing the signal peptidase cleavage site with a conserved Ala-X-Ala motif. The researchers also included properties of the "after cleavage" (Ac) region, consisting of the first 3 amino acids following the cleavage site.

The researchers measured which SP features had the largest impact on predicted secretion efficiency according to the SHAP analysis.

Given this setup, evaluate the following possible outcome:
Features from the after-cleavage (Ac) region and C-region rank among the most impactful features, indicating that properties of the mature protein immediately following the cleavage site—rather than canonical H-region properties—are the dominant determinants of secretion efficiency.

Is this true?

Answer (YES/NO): NO